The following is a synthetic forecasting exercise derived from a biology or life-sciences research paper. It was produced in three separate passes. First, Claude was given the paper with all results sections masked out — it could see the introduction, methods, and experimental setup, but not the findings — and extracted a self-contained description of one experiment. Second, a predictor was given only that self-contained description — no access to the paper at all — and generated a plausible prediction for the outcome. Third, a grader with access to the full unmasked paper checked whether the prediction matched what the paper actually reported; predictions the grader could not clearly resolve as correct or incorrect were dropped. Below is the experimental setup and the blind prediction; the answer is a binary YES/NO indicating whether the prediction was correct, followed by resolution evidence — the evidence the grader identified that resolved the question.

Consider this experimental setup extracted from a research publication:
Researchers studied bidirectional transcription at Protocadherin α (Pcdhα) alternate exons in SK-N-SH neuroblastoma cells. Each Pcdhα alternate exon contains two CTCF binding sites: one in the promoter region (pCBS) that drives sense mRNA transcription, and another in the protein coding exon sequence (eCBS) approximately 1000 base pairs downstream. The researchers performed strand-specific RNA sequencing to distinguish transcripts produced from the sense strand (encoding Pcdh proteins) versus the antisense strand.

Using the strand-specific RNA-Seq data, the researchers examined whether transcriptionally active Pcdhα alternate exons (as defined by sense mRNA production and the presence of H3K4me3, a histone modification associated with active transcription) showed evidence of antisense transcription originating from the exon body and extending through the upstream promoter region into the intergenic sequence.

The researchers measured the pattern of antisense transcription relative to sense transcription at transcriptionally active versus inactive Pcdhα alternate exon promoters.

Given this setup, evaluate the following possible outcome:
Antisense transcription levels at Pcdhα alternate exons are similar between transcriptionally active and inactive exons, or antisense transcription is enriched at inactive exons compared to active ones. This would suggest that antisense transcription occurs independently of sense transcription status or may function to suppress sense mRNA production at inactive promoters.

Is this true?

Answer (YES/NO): NO